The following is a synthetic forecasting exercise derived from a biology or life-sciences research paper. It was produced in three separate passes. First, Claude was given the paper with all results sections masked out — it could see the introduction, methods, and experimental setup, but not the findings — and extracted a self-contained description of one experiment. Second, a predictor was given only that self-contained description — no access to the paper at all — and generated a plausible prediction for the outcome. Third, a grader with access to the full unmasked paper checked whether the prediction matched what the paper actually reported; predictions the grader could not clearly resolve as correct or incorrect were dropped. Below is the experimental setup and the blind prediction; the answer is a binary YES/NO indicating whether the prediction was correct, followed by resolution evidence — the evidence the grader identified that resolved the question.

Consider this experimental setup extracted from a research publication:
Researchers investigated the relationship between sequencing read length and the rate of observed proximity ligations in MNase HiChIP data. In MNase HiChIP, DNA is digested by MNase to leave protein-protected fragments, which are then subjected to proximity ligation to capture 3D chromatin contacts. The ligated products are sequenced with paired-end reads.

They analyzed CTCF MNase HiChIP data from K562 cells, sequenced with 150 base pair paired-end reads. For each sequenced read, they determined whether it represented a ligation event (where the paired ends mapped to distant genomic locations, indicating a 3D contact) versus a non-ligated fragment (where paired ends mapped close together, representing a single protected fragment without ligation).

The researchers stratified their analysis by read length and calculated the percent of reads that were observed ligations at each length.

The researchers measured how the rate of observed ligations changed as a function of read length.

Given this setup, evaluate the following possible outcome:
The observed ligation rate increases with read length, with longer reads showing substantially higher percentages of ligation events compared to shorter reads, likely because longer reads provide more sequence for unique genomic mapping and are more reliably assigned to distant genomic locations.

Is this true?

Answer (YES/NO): YES